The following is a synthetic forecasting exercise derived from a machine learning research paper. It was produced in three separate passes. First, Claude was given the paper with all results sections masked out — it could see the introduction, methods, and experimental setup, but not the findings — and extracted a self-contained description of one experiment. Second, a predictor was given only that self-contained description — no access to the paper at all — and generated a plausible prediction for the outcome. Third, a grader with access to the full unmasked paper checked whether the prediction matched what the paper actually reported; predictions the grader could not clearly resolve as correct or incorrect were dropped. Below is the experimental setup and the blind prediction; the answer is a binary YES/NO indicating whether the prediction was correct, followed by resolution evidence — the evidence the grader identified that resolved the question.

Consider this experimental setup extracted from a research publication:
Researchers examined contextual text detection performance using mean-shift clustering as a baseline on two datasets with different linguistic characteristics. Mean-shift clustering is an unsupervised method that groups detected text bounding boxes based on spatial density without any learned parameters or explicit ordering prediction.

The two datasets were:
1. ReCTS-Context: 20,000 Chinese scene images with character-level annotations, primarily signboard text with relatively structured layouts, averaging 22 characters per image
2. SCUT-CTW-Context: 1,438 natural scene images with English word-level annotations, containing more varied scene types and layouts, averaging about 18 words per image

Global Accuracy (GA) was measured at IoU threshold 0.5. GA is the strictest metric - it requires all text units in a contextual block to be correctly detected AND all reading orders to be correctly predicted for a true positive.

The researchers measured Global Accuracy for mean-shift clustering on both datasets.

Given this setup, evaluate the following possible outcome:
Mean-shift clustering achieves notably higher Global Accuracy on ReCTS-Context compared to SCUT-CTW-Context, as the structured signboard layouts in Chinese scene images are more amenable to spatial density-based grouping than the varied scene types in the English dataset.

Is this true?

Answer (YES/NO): YES